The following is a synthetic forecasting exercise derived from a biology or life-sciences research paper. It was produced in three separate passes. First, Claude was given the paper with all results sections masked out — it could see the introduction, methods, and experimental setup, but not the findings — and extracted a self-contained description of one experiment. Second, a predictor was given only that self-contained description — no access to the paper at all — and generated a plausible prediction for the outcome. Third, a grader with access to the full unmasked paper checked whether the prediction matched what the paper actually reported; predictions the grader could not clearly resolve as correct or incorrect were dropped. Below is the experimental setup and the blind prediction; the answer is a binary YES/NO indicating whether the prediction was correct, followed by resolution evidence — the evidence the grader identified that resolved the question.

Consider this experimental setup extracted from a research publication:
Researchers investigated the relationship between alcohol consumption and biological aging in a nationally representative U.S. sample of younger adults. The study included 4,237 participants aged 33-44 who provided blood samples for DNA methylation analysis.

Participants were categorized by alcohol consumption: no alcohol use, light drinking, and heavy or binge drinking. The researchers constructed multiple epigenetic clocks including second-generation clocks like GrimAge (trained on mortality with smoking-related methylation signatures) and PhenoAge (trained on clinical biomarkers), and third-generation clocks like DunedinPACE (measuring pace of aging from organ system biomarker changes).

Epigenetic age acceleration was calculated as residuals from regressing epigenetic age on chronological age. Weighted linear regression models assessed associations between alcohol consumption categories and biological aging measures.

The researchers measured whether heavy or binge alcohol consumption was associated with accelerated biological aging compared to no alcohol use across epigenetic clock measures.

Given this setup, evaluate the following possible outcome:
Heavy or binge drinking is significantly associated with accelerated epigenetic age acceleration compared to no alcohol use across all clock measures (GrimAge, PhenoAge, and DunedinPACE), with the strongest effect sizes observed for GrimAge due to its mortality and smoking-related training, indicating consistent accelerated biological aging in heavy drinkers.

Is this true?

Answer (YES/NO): NO